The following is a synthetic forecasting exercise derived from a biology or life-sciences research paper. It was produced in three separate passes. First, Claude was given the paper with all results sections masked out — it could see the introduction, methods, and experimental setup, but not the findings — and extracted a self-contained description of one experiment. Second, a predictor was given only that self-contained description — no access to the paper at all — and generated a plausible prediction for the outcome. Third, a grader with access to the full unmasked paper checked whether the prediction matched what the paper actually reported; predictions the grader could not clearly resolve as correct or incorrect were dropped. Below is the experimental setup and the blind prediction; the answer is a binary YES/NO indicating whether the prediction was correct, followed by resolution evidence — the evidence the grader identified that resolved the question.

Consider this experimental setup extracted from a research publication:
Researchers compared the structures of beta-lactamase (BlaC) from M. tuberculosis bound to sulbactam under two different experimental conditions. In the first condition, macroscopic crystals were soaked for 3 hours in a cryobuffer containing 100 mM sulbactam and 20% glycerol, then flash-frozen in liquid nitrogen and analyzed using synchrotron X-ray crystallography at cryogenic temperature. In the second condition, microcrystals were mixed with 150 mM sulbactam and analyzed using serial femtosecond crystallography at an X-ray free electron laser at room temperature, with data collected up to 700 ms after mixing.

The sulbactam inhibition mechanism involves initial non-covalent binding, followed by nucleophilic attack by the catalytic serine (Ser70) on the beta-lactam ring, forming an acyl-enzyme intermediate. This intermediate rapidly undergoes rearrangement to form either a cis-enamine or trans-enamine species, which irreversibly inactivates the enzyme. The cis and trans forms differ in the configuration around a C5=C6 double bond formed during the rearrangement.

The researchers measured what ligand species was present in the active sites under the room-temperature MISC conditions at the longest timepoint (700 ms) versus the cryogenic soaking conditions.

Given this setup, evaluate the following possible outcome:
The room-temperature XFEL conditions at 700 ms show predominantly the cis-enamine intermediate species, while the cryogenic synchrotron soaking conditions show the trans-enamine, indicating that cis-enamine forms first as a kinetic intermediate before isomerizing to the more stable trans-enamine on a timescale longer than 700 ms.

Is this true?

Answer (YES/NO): NO